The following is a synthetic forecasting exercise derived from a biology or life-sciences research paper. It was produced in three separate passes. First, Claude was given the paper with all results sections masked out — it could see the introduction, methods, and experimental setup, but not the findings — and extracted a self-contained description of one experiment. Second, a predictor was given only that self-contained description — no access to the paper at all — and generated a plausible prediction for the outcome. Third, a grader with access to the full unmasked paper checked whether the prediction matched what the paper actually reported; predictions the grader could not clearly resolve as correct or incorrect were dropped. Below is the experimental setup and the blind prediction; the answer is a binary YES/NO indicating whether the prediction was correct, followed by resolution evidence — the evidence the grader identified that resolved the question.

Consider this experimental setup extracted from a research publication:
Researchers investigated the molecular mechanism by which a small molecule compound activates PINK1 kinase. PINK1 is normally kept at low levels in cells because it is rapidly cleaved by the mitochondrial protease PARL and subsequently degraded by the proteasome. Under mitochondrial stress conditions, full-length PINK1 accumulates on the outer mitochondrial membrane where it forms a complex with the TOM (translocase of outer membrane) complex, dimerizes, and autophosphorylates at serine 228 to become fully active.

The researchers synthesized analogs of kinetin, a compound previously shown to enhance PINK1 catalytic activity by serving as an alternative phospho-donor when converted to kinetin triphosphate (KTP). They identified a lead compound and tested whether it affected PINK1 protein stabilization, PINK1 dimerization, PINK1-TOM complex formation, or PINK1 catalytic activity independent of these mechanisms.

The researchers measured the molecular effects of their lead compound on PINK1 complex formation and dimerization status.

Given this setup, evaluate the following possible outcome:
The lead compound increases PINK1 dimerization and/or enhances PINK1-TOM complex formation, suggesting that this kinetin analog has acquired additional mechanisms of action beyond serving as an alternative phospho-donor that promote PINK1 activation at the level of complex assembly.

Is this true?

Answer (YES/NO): YES